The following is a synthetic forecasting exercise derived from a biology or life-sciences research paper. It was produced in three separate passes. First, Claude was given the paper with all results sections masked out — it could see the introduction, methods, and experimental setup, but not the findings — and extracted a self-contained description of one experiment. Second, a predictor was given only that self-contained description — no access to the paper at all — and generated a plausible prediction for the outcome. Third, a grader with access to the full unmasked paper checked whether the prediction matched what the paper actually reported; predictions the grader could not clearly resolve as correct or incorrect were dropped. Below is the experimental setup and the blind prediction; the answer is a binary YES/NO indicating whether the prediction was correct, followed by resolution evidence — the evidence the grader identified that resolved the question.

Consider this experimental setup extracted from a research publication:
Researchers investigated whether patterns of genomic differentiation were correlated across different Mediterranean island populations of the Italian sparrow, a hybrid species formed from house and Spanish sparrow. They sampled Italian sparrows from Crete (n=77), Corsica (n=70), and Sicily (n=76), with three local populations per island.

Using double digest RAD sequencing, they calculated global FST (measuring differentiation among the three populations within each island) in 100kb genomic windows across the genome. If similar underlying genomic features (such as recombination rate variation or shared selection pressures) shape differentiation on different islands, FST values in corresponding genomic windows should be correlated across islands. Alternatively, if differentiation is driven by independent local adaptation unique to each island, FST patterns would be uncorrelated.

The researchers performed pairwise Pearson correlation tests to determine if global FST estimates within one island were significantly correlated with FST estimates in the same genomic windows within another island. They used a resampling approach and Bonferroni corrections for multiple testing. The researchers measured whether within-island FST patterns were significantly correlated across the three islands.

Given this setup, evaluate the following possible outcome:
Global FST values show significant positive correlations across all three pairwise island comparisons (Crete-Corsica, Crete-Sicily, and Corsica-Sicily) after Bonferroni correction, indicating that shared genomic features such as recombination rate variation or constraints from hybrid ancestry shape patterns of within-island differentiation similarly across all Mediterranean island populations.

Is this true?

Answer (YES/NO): NO